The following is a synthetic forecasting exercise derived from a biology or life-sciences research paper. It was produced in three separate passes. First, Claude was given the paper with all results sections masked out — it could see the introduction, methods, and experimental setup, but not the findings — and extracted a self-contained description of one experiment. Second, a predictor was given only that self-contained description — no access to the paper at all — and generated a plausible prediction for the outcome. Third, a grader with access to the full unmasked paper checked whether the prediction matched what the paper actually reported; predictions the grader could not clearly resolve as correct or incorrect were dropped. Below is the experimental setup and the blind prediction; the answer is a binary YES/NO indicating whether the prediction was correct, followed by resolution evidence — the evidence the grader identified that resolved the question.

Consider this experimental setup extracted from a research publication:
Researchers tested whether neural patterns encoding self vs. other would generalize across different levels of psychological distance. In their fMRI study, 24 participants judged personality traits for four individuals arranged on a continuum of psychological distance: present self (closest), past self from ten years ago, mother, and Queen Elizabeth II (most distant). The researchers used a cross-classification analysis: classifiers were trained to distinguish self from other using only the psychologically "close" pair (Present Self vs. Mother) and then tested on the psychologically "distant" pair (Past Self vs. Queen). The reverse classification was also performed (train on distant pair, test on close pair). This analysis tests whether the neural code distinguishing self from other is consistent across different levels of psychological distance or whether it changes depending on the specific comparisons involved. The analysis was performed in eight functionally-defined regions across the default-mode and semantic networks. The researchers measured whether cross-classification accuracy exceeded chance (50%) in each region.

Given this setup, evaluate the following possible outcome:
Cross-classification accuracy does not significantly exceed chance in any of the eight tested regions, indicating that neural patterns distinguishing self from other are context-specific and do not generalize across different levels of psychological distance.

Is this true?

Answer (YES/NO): NO